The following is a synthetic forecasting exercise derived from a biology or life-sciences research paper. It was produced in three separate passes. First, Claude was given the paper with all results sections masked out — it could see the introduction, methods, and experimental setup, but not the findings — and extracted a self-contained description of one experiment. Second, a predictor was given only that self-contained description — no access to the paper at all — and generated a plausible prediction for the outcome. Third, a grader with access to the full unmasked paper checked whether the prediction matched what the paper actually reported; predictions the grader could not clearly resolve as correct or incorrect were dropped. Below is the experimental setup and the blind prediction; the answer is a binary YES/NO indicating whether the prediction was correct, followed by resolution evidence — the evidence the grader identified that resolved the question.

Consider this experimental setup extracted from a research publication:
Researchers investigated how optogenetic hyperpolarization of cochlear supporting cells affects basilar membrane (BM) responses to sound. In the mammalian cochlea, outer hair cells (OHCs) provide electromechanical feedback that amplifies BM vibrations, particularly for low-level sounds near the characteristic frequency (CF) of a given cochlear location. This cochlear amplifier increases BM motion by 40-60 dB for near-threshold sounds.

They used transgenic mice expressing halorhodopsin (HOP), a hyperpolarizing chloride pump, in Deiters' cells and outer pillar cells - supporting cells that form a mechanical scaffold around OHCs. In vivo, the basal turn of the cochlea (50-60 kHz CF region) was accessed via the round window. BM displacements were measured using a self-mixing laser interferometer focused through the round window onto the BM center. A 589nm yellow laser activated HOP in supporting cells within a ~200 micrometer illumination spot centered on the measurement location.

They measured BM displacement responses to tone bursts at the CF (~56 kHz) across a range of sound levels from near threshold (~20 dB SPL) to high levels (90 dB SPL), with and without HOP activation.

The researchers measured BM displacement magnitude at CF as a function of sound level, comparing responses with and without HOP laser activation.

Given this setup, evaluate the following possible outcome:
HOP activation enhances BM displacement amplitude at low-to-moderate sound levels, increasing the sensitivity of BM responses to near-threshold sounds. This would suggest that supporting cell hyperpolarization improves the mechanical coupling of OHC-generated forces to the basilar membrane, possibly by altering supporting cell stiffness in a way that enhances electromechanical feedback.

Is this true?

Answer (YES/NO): NO